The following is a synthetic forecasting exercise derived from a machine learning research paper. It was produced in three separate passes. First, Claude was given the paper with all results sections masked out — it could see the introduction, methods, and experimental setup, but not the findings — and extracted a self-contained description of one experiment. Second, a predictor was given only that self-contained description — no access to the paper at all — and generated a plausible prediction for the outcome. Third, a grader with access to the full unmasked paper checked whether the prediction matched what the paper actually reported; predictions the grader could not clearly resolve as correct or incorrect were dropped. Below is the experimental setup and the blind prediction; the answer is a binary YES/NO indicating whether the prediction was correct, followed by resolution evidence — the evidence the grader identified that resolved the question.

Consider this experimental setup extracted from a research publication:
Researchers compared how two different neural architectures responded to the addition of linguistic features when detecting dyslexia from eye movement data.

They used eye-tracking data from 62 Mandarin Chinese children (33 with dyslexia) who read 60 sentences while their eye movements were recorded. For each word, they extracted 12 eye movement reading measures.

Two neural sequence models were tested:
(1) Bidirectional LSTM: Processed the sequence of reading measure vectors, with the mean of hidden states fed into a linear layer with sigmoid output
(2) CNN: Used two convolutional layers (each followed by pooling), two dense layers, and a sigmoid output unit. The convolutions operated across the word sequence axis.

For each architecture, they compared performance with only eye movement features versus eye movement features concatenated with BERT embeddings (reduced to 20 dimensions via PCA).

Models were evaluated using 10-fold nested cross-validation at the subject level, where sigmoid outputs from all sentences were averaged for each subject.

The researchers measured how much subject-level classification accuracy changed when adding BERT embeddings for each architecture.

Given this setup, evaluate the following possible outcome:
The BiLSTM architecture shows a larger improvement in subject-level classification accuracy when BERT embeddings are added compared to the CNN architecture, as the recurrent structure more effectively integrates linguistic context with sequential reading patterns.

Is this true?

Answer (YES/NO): NO